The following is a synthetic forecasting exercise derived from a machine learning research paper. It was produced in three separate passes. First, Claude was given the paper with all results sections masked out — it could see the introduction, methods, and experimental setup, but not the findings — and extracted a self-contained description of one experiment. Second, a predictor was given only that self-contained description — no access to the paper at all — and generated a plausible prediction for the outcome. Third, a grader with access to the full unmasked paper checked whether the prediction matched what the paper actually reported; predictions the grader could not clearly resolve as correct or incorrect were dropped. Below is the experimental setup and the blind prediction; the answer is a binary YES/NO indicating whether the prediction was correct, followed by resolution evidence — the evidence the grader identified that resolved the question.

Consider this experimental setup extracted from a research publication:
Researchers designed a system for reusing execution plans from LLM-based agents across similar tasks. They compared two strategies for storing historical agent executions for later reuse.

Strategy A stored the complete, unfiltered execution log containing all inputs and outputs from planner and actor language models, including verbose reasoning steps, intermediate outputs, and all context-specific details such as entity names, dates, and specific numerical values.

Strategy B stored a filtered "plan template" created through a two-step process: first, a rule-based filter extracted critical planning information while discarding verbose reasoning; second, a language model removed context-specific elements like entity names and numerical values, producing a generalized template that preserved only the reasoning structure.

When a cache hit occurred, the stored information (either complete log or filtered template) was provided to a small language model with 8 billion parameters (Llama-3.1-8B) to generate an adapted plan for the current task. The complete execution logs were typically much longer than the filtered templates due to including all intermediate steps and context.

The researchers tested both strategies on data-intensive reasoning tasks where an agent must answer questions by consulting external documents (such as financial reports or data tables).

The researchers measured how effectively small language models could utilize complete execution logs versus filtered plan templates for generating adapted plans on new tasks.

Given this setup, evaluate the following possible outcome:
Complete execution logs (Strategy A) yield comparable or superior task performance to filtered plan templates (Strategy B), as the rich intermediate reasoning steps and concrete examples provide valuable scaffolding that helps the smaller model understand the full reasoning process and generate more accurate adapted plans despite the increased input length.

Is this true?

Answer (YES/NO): NO